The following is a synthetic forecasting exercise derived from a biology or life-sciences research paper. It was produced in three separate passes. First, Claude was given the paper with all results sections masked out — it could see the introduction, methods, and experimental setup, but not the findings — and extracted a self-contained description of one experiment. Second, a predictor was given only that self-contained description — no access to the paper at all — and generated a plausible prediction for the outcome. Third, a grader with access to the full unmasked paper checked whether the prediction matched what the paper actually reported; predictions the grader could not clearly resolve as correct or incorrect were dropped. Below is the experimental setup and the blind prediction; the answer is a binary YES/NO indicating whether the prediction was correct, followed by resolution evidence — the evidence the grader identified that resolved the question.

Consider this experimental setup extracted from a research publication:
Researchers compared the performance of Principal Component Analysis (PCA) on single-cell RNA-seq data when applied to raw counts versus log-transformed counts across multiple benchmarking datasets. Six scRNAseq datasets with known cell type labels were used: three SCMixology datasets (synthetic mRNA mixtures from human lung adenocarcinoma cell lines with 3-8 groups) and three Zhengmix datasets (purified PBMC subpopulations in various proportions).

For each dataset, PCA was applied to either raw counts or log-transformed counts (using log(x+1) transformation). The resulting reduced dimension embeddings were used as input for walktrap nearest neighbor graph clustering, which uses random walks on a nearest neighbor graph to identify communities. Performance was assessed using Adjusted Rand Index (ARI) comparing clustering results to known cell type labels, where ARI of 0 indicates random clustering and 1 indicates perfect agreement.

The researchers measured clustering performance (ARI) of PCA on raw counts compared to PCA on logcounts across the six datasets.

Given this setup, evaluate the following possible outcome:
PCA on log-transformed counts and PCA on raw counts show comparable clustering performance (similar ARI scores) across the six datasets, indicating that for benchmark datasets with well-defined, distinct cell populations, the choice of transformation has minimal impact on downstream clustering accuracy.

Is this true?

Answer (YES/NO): NO